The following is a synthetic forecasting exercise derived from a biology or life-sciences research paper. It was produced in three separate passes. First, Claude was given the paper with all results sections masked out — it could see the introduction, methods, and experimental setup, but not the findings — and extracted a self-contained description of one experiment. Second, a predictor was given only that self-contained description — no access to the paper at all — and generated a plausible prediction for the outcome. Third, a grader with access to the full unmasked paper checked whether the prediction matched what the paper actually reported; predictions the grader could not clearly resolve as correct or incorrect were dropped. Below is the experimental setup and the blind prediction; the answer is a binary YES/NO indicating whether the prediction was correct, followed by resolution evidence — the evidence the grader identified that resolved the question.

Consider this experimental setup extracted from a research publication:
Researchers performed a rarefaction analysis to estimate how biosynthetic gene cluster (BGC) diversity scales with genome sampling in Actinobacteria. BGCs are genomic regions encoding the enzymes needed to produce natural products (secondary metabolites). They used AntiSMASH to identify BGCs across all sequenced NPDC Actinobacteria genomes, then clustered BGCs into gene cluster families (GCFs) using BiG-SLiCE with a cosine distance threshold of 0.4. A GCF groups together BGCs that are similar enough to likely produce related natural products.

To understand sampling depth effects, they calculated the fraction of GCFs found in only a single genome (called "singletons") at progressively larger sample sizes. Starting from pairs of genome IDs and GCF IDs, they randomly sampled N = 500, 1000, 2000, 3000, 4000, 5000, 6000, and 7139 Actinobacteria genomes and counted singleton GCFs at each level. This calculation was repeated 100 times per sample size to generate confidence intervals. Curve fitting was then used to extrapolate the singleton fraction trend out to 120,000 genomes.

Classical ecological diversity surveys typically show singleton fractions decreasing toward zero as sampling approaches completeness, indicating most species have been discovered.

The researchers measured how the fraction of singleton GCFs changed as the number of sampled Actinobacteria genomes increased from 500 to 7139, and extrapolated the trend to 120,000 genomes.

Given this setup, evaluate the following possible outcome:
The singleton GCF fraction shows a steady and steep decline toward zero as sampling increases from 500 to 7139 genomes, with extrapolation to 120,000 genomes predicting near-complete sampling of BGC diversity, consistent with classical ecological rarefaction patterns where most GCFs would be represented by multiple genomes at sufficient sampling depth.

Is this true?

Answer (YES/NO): NO